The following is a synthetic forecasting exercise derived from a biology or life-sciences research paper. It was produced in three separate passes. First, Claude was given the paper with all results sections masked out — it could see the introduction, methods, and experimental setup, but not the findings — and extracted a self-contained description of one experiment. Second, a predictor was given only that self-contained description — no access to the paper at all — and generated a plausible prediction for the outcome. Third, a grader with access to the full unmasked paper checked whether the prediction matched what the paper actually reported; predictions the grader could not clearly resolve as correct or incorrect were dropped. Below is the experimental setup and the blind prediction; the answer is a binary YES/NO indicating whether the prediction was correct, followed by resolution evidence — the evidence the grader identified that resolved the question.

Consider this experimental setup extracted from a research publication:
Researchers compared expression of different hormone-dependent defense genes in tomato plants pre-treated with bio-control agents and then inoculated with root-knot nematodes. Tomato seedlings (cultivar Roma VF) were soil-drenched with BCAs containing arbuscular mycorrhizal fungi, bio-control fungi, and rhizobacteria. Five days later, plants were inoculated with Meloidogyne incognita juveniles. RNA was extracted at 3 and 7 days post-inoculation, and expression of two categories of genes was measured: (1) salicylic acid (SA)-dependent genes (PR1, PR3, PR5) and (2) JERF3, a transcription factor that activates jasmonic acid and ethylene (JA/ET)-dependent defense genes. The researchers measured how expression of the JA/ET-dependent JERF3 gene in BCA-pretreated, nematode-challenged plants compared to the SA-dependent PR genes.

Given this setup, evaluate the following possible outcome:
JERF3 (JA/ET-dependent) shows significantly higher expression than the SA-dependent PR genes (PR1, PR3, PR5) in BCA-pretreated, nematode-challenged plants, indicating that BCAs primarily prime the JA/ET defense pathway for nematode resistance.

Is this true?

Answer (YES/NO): NO